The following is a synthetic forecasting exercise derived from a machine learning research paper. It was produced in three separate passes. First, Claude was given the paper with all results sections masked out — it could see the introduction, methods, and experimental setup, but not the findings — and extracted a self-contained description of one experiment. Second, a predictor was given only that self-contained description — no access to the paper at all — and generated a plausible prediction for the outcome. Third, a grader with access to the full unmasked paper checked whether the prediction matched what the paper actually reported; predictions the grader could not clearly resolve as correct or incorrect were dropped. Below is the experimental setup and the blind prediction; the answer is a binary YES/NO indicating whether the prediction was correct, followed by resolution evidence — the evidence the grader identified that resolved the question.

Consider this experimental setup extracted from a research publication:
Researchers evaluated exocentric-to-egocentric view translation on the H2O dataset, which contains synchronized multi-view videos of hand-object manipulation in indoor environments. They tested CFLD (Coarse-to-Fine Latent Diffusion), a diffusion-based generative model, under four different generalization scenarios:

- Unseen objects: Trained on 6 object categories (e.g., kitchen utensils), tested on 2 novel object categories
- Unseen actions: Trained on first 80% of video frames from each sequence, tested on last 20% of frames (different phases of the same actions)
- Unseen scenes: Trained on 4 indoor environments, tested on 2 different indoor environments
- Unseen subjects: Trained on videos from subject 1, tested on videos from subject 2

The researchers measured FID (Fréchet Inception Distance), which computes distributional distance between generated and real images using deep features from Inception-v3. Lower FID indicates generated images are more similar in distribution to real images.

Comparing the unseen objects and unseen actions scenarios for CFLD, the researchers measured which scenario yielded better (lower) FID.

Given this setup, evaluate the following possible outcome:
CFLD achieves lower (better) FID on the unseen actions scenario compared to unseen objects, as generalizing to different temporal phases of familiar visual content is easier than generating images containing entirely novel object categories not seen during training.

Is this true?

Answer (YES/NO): YES